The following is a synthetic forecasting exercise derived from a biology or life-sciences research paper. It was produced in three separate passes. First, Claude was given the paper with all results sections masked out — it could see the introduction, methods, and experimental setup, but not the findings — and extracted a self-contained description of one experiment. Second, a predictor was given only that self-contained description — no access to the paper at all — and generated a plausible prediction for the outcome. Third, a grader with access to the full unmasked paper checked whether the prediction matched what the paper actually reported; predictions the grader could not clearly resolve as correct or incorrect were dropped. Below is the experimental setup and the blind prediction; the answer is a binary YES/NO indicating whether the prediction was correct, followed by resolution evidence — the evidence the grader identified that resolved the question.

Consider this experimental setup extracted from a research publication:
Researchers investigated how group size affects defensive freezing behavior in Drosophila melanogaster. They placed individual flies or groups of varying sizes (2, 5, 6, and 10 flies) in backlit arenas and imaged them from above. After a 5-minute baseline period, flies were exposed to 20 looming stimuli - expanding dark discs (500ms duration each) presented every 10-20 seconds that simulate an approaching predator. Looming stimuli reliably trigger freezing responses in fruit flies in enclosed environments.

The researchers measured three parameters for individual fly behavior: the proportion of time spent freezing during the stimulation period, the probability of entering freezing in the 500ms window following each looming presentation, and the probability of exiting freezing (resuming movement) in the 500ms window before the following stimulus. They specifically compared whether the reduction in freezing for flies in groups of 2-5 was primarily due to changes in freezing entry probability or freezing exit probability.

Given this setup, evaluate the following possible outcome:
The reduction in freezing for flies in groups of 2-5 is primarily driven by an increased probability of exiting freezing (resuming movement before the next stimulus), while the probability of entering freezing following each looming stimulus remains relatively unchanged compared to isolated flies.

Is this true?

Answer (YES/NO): YES